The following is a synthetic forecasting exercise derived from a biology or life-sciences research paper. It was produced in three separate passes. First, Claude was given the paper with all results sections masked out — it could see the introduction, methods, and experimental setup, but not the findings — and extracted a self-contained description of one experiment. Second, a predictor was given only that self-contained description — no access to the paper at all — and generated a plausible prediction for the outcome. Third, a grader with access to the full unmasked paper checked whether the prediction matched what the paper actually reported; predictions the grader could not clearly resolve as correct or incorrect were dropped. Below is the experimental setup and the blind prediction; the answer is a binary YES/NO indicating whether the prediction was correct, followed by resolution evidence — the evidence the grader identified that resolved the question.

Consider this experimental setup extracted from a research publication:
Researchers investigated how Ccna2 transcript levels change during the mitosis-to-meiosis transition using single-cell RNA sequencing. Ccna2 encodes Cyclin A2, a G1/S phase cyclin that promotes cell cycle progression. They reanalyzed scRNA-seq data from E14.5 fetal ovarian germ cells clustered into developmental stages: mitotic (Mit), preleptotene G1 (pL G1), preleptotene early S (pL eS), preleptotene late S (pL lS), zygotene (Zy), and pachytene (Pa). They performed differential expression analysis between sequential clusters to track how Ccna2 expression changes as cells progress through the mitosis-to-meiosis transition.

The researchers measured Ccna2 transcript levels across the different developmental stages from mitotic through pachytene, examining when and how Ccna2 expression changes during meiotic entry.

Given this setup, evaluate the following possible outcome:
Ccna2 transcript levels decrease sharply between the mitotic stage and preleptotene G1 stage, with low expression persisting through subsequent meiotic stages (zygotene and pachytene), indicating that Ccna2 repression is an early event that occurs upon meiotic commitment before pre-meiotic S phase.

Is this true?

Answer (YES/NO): NO